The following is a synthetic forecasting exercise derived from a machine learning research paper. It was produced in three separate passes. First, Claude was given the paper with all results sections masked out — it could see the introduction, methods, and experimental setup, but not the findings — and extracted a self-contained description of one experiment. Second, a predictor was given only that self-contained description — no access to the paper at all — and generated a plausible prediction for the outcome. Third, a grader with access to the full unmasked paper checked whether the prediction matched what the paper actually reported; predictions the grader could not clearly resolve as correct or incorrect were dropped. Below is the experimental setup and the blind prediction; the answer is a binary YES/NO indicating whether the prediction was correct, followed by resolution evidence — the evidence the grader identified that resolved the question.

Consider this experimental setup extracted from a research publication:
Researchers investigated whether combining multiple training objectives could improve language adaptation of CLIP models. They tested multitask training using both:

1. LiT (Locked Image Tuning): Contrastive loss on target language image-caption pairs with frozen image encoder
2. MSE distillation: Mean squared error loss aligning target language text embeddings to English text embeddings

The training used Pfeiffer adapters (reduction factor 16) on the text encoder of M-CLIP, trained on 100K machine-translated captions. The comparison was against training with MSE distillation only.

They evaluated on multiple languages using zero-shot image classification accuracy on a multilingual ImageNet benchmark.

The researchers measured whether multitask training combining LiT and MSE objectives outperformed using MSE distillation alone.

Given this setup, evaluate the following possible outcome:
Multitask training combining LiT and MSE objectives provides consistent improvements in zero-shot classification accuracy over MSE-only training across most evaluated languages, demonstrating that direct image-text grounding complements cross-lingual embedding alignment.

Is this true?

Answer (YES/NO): NO